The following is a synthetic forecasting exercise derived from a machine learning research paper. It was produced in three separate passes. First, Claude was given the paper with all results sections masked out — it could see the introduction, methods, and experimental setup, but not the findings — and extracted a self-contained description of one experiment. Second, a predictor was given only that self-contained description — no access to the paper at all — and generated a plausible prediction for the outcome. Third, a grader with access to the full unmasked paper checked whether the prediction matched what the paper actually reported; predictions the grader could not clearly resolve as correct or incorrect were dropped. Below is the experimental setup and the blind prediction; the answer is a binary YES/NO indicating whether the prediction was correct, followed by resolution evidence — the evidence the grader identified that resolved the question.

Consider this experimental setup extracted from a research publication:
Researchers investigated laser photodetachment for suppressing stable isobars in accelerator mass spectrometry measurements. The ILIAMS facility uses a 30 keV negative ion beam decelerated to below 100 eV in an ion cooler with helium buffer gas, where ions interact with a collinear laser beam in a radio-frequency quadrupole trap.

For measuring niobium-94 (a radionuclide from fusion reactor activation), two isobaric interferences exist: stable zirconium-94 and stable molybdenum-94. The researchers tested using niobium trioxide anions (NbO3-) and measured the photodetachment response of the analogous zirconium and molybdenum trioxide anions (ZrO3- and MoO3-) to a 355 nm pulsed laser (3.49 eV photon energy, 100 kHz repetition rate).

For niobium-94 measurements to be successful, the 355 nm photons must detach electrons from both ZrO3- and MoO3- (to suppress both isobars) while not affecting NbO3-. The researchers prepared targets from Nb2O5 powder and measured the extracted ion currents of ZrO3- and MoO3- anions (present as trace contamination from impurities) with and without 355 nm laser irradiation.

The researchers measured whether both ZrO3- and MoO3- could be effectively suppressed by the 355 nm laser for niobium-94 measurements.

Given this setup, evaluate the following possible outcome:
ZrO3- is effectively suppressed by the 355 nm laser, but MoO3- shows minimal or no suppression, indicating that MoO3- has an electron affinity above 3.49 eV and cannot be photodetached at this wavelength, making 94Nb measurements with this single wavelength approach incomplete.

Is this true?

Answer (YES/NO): NO